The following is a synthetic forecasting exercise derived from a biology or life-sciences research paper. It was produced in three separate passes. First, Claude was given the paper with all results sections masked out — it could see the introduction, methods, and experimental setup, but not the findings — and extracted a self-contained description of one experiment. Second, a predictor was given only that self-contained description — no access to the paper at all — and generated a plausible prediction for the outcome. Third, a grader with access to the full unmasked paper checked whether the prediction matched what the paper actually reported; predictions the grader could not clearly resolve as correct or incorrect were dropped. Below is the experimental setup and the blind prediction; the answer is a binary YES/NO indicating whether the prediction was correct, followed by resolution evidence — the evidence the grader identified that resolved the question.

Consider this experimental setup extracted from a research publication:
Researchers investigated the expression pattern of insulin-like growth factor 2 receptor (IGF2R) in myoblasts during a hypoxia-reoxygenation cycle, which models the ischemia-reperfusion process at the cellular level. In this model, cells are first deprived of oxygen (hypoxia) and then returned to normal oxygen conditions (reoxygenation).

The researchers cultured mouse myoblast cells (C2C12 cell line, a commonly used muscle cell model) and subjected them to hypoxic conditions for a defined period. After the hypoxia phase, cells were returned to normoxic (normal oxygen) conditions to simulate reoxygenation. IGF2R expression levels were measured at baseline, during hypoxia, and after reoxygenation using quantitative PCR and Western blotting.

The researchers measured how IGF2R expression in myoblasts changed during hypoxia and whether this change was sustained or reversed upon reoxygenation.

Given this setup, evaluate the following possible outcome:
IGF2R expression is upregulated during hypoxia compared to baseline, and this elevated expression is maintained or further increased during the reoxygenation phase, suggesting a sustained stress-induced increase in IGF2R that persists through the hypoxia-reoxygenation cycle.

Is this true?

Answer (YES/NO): NO